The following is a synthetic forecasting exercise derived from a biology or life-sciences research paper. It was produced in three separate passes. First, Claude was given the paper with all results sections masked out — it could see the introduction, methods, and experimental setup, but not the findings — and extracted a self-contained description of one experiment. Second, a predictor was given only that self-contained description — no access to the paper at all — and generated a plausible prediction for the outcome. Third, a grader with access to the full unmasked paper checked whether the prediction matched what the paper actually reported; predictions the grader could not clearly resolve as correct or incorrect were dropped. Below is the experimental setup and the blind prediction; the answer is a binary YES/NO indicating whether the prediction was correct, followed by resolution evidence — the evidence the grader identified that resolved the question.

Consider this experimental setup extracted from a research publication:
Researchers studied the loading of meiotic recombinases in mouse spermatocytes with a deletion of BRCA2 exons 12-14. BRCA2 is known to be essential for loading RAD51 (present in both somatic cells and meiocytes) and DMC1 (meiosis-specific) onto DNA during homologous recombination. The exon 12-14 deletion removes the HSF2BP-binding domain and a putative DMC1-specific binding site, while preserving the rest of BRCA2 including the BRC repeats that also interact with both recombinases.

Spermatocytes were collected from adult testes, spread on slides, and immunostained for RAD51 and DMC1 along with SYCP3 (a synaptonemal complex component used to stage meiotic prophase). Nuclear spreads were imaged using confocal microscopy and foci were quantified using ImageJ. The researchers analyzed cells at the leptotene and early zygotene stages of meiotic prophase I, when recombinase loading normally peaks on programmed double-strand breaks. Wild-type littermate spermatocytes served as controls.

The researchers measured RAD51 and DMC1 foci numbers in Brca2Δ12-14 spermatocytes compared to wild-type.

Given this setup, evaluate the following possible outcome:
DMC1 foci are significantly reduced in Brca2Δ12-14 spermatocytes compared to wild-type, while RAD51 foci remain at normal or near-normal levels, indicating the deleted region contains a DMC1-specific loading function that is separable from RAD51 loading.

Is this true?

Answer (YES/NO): NO